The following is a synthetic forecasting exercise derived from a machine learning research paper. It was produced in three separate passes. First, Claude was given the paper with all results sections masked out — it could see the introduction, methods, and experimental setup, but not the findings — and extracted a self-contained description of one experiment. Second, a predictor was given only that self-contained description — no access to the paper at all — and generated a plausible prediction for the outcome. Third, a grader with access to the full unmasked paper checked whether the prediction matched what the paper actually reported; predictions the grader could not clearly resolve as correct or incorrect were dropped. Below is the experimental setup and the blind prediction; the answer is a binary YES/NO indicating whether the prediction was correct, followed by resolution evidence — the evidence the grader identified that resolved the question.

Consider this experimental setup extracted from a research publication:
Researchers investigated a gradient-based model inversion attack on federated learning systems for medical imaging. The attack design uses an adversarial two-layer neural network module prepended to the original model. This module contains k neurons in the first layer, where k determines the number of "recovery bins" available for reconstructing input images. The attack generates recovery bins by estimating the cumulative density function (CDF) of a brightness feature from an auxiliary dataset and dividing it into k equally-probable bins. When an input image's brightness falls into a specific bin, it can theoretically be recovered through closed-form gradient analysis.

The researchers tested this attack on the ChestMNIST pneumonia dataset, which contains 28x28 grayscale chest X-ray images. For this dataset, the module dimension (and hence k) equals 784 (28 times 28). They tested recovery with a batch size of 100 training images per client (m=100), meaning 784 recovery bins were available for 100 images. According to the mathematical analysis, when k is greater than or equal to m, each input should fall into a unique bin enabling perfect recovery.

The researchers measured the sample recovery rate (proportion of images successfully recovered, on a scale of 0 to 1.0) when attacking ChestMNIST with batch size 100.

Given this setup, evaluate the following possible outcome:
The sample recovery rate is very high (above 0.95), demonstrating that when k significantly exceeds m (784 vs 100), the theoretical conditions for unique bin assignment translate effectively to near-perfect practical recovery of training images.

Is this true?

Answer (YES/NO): YES